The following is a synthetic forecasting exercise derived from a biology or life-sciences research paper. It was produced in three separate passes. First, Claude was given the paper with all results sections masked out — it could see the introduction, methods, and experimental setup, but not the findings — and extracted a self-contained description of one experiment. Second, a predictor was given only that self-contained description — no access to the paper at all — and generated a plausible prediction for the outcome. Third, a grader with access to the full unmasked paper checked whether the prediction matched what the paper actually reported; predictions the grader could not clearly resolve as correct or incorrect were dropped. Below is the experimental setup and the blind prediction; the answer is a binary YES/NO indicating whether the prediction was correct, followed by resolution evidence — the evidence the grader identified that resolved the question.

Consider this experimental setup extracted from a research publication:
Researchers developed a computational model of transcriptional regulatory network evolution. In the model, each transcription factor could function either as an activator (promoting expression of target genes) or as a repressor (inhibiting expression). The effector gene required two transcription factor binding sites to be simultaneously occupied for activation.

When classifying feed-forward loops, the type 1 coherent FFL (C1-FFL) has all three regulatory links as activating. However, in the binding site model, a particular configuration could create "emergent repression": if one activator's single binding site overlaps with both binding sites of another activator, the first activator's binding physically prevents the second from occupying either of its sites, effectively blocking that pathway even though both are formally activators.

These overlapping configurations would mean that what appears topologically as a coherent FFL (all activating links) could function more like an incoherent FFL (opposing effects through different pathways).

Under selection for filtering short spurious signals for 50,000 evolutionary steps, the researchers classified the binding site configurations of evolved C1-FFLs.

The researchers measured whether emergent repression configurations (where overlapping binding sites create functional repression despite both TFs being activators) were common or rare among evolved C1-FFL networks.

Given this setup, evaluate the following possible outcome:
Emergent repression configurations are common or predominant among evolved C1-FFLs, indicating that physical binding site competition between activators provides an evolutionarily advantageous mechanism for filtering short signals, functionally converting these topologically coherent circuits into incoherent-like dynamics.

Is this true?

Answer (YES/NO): NO